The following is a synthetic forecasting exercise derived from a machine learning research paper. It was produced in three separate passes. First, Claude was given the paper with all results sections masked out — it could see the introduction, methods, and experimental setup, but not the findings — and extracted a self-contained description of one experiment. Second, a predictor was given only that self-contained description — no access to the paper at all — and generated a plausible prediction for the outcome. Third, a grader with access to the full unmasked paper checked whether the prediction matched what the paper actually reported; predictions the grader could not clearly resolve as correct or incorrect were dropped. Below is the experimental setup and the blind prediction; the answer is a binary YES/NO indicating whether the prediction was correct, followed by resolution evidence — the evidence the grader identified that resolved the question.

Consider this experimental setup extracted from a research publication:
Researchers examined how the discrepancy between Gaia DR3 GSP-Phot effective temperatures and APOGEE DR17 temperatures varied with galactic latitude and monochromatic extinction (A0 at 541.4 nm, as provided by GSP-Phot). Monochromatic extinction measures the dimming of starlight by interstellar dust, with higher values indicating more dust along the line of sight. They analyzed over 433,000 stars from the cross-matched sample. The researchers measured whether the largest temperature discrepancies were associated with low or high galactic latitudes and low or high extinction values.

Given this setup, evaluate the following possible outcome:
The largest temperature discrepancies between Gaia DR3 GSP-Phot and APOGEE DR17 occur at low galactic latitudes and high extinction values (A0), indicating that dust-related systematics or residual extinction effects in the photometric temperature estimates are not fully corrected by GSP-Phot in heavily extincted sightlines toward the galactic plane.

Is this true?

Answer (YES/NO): YES